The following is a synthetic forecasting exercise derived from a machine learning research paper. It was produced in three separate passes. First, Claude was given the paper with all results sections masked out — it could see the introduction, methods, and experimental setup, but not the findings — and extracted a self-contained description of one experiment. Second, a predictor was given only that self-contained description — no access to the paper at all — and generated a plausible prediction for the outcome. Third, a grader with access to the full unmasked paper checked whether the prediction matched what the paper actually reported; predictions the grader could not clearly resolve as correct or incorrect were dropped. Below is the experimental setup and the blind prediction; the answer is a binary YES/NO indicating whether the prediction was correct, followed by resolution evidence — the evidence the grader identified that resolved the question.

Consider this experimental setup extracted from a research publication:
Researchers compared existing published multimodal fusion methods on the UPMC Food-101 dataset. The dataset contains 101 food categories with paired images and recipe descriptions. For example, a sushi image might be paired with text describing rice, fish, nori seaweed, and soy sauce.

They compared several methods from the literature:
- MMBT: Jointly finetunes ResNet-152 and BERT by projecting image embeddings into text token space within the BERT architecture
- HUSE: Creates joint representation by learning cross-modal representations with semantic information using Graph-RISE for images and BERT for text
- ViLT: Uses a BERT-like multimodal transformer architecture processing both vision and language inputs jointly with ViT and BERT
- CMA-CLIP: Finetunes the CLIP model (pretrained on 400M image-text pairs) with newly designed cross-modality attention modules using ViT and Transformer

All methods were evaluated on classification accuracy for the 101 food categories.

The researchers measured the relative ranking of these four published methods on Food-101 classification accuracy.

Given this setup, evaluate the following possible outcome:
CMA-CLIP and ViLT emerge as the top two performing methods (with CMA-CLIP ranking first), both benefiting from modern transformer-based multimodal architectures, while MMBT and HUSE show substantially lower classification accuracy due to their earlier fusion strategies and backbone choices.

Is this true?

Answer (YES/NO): NO